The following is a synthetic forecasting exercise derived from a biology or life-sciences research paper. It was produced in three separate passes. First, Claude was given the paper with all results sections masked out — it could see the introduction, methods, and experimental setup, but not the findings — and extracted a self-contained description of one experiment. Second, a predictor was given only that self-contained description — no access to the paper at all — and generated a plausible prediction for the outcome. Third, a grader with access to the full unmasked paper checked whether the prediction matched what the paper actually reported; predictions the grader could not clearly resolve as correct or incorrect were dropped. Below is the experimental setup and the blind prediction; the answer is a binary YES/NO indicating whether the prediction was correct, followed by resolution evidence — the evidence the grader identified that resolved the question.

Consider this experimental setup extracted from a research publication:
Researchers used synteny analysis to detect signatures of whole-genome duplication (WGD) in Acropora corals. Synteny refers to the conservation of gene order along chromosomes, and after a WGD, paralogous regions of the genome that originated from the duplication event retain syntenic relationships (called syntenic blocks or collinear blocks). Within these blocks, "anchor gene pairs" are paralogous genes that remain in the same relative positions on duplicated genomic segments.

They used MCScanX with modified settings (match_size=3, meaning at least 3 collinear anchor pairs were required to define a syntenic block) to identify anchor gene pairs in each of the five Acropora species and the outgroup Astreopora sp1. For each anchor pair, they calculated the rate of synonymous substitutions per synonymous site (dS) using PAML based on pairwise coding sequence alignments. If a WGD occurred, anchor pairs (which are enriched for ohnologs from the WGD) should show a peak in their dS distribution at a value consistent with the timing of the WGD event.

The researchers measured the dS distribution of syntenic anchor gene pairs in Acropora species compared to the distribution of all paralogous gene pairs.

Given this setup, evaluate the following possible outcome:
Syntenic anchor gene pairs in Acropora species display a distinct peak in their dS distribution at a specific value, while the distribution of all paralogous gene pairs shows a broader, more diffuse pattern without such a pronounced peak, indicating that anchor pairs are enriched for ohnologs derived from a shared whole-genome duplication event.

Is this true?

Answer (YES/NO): NO